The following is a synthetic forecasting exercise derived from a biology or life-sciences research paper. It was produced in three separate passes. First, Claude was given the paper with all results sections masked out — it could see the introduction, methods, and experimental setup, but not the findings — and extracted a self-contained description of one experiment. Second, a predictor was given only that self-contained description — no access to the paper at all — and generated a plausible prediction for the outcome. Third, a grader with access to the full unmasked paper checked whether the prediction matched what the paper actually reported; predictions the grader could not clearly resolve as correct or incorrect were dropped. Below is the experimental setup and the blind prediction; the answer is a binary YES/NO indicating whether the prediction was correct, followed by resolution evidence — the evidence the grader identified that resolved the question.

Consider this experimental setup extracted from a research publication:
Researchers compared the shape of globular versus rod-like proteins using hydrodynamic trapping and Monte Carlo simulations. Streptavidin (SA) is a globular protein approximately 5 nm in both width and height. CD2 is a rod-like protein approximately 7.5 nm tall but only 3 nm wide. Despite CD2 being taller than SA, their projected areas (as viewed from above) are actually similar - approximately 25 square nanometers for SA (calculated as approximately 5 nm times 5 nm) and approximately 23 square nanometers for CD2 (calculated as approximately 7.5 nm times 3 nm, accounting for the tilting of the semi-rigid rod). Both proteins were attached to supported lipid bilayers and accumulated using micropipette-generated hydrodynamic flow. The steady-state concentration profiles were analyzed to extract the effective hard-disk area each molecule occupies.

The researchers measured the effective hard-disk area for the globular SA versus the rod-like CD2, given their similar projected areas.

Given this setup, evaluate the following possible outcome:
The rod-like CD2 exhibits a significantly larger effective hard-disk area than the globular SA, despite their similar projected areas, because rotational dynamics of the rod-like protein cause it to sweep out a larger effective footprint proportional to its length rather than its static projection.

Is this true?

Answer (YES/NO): NO